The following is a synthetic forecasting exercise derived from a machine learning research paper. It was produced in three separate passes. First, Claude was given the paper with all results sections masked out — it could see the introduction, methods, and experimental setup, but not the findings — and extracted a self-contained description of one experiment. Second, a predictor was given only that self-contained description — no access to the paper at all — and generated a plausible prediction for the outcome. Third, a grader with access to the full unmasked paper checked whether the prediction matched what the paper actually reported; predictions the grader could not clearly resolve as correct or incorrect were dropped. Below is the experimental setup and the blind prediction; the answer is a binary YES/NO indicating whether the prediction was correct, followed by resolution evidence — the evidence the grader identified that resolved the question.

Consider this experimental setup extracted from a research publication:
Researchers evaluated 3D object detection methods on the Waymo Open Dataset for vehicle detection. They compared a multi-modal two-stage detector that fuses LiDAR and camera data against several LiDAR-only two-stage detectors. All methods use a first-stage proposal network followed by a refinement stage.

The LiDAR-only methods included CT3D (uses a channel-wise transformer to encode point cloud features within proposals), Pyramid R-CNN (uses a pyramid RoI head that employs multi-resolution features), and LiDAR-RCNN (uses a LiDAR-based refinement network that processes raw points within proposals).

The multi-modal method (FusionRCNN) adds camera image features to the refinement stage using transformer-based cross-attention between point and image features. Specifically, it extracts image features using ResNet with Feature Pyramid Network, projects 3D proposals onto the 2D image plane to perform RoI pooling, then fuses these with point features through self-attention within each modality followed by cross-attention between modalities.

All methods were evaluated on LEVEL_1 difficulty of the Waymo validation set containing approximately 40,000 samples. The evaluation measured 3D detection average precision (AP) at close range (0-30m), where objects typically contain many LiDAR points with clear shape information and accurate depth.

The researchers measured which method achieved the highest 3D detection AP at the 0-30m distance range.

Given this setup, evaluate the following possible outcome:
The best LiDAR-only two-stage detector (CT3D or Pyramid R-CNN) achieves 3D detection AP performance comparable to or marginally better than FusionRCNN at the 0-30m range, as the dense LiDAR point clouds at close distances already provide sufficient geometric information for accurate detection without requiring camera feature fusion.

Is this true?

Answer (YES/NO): YES